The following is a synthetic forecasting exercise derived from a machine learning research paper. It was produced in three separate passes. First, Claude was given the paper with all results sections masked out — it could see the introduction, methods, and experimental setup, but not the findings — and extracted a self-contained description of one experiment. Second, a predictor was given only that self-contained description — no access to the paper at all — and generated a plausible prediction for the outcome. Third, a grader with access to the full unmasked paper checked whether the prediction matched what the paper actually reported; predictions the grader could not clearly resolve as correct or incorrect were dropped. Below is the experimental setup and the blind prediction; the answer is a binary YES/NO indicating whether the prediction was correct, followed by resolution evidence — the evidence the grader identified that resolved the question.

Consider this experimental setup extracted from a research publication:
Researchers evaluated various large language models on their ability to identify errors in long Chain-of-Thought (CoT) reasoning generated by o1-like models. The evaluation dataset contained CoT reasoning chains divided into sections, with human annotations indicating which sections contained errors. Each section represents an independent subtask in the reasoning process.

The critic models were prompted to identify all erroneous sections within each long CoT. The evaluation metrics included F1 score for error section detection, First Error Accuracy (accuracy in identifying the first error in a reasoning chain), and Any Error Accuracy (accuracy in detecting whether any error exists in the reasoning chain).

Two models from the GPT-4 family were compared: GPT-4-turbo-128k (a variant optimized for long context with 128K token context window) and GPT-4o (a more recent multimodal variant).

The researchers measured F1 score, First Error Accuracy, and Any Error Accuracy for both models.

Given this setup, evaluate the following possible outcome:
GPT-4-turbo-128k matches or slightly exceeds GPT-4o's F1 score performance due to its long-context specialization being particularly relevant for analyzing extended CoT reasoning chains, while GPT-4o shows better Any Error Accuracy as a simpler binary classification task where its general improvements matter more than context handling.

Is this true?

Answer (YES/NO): NO